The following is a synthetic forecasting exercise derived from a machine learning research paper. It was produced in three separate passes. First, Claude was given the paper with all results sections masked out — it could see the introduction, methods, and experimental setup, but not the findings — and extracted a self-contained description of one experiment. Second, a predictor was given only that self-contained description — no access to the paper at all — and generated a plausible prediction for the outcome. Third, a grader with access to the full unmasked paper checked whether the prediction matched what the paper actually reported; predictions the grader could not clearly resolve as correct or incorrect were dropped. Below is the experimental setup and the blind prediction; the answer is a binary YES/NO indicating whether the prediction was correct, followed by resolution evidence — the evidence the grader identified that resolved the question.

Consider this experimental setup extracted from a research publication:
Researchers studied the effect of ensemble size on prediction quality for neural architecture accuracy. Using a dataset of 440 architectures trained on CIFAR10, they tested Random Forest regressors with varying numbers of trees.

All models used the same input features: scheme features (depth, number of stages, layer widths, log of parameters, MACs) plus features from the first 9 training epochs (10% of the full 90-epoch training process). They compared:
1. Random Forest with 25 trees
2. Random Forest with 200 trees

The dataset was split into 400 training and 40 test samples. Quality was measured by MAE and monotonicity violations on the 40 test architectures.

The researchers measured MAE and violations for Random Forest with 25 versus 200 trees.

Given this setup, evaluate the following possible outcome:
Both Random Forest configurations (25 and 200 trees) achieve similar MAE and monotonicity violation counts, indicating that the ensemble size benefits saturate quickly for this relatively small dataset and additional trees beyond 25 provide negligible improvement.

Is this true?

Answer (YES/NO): YES